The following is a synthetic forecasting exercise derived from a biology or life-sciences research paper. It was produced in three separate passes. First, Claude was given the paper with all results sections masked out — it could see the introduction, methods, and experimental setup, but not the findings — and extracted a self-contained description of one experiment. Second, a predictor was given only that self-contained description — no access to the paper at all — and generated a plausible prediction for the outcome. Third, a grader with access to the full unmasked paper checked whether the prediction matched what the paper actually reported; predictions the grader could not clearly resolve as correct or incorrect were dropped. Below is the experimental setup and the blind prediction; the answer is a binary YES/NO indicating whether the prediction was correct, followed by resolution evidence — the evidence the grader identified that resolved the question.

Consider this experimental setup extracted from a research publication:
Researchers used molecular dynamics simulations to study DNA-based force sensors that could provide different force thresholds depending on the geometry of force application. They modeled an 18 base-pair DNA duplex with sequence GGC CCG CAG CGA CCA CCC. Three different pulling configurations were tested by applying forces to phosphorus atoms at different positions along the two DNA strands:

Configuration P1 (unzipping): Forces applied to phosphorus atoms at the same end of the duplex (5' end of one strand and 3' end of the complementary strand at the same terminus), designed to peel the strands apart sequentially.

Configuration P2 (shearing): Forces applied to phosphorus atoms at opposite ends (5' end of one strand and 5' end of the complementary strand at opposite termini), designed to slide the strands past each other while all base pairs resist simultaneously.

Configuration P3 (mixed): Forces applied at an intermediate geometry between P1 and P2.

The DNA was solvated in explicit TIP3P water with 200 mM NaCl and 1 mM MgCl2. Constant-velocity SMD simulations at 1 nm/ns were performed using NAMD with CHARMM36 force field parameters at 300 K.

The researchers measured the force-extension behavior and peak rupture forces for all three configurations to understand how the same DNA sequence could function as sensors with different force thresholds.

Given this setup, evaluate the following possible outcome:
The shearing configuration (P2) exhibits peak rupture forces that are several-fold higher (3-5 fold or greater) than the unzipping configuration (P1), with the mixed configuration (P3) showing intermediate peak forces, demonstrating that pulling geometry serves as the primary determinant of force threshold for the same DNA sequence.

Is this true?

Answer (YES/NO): YES